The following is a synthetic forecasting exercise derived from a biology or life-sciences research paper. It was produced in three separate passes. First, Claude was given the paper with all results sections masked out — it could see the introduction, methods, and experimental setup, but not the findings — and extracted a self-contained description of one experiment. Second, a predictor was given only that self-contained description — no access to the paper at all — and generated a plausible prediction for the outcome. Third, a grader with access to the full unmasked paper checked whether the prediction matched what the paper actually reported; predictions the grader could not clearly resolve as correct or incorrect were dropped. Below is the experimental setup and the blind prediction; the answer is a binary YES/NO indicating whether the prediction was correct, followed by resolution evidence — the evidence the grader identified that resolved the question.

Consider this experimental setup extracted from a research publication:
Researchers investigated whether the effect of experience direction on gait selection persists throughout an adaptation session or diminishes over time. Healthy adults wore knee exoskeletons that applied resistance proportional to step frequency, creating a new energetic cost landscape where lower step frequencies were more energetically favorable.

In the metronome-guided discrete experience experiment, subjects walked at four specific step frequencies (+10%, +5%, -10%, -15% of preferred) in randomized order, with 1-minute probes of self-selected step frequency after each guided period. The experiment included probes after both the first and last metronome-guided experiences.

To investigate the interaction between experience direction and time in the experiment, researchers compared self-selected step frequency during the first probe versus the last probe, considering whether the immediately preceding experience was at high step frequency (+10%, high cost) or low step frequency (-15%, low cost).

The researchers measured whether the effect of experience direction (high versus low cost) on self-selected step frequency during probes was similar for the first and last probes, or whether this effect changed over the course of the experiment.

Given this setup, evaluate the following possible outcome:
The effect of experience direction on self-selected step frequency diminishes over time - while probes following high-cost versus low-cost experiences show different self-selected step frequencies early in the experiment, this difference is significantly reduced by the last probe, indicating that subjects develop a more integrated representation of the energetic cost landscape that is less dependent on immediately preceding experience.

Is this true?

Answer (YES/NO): YES